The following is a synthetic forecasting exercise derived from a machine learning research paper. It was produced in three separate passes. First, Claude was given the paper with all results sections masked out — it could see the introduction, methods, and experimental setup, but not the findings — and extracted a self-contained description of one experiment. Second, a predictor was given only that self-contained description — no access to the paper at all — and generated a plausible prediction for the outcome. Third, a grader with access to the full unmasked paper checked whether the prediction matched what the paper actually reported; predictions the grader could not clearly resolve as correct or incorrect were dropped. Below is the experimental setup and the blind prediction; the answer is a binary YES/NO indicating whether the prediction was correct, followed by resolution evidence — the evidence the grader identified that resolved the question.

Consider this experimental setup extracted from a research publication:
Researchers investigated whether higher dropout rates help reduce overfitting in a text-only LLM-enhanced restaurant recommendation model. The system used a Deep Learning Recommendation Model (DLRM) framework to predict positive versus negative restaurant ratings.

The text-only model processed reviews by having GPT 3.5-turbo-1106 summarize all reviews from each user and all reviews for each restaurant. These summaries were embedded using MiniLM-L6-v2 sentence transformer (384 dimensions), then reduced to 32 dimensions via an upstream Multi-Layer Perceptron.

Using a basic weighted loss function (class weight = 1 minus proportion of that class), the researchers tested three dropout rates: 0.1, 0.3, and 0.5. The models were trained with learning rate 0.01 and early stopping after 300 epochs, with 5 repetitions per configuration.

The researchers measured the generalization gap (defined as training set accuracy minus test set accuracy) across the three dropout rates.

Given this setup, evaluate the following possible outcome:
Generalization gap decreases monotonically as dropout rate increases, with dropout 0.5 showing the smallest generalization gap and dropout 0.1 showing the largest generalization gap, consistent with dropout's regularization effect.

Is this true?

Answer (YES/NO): YES